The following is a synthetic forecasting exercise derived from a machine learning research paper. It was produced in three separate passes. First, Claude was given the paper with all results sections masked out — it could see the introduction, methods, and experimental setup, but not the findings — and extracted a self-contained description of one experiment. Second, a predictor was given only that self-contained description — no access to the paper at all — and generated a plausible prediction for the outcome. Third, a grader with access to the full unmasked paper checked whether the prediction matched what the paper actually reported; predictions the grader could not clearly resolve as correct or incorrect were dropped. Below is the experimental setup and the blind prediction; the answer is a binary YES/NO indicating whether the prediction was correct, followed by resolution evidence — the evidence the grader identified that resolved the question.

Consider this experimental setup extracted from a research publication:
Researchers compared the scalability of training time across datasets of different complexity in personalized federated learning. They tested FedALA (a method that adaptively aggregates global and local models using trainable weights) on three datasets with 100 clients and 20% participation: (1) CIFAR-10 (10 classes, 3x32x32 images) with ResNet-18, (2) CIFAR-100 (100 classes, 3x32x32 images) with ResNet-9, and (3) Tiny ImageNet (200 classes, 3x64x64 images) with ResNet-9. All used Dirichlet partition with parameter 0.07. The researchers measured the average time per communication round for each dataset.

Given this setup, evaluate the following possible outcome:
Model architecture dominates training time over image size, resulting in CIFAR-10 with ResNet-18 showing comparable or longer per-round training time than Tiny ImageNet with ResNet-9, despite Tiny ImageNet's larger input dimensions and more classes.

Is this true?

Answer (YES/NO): NO